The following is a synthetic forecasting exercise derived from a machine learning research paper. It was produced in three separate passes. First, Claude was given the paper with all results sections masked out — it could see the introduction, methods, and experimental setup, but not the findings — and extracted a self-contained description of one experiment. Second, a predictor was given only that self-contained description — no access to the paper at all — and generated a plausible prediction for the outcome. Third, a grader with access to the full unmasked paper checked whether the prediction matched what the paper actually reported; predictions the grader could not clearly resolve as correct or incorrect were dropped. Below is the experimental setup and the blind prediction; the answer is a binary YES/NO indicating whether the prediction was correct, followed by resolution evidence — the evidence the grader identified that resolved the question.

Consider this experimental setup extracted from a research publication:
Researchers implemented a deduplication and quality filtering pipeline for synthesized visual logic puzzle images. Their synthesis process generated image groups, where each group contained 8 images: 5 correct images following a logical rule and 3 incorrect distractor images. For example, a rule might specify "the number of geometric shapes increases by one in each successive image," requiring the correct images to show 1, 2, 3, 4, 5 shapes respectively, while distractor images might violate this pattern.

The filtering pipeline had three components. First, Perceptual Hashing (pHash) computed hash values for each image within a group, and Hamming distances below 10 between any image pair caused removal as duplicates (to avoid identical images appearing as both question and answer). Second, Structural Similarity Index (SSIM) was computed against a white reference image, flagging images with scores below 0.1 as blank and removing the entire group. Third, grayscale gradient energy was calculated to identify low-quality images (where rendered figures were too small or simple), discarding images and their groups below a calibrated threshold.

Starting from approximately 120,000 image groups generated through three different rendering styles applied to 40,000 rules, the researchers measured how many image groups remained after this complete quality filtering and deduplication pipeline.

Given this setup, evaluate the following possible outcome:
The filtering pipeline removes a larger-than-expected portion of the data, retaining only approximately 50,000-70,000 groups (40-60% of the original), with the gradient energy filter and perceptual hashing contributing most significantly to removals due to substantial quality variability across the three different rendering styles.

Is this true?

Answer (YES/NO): NO